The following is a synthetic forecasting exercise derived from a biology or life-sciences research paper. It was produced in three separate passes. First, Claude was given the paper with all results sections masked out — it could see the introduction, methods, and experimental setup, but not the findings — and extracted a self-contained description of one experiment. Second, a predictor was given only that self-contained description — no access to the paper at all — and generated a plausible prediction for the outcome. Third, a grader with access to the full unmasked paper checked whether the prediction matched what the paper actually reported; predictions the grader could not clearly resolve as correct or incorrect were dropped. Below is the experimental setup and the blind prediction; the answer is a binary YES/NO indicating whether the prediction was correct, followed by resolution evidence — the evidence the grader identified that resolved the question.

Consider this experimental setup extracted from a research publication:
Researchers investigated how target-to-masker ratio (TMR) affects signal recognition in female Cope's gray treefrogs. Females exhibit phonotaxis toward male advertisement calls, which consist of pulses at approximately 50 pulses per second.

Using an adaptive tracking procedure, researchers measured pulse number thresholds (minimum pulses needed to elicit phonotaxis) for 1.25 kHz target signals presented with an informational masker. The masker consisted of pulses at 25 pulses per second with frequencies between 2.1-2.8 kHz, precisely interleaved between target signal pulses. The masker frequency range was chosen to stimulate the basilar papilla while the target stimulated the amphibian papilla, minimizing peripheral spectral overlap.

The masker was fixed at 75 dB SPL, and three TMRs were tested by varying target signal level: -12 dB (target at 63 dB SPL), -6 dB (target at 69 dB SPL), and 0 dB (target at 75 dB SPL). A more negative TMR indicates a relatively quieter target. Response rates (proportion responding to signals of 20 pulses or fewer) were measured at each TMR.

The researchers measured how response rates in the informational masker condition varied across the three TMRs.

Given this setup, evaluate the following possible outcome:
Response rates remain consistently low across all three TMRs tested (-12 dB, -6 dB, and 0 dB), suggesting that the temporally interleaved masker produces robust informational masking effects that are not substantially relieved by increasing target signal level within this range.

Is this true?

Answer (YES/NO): YES